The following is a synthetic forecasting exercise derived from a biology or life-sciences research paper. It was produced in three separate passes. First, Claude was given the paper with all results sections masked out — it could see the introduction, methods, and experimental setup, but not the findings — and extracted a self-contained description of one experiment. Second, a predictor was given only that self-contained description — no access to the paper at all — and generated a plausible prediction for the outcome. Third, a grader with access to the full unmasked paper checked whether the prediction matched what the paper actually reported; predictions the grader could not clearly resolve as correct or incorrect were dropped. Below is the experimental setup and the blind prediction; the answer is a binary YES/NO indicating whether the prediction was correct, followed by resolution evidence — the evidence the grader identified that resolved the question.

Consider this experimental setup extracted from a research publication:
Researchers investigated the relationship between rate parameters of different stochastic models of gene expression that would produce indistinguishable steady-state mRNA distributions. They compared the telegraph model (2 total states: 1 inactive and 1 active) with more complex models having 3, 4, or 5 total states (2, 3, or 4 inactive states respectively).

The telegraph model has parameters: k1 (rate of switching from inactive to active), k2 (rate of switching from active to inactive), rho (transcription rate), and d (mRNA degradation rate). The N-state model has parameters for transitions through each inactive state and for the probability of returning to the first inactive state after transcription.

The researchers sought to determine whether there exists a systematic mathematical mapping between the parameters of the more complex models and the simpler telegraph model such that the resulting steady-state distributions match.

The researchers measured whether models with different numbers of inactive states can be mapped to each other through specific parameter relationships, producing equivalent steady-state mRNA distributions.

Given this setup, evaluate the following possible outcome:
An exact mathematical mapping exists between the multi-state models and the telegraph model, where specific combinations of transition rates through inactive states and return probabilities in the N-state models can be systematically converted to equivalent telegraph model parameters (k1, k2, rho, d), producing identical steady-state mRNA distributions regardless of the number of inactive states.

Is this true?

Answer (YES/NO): NO